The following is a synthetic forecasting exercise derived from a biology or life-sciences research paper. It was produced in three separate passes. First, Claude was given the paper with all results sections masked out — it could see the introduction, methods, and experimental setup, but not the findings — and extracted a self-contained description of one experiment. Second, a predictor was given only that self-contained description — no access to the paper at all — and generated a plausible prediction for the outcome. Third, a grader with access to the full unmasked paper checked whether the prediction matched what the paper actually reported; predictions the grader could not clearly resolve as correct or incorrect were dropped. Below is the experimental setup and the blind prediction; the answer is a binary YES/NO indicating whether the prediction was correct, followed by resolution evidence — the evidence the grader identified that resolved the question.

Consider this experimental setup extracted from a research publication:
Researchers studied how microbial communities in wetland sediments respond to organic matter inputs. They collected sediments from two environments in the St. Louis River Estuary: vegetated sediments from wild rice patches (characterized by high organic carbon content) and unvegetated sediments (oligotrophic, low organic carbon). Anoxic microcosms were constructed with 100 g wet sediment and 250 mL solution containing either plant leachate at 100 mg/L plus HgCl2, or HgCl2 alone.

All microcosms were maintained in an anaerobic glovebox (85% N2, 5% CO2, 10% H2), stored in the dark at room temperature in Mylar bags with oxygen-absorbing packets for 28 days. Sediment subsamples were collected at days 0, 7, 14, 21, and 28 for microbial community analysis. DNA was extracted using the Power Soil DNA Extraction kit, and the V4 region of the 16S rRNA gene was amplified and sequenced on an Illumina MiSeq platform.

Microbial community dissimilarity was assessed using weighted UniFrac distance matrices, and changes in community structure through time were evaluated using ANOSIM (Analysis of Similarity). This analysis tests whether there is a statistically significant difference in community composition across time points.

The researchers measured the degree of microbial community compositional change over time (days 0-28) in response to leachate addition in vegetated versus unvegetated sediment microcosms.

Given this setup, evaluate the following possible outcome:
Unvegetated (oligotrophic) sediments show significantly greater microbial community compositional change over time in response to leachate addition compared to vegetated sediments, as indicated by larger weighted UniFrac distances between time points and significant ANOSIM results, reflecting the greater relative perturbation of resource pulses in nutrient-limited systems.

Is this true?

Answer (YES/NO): YES